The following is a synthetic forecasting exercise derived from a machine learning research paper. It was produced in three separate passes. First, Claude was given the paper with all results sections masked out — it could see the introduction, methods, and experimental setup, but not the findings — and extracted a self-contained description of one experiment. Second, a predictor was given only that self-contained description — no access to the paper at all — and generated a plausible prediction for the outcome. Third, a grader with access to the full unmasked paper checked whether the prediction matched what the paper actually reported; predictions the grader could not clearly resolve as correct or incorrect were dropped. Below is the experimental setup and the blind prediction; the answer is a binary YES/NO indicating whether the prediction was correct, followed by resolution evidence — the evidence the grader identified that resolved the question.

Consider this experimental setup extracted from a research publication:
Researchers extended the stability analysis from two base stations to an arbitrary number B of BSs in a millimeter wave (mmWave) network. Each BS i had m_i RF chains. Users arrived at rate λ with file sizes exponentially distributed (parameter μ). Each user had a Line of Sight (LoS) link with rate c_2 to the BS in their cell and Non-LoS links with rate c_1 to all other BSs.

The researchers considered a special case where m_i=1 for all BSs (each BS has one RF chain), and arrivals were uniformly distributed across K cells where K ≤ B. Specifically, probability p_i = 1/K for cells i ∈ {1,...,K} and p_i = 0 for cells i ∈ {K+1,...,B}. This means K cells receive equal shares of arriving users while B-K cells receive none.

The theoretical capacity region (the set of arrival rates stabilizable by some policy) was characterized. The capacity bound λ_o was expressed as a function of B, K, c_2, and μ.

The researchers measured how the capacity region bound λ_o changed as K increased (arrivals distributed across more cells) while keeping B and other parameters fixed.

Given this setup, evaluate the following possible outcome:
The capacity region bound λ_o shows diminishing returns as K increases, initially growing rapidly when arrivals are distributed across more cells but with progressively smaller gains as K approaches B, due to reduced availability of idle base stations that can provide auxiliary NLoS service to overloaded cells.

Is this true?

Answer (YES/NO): NO